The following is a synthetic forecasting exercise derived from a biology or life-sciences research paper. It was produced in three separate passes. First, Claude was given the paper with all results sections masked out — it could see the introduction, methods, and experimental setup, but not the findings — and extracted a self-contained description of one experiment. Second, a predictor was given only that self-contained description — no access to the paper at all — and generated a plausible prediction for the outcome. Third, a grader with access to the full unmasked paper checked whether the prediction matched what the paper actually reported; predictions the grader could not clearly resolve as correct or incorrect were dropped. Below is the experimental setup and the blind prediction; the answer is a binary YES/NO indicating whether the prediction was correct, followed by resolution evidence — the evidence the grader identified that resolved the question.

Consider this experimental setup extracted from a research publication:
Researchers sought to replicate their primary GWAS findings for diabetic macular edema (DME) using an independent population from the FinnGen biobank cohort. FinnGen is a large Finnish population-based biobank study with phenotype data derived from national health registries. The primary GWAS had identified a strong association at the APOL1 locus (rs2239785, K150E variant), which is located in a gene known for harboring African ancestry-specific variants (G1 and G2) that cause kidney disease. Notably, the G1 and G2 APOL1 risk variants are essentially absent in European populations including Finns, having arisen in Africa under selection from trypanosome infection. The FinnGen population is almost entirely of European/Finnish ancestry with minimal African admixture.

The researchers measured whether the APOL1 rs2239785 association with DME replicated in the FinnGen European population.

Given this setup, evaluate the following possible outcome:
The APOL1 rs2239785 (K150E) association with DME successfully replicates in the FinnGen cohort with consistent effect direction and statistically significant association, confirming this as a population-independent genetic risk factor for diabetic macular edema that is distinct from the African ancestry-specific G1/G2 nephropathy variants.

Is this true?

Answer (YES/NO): YES